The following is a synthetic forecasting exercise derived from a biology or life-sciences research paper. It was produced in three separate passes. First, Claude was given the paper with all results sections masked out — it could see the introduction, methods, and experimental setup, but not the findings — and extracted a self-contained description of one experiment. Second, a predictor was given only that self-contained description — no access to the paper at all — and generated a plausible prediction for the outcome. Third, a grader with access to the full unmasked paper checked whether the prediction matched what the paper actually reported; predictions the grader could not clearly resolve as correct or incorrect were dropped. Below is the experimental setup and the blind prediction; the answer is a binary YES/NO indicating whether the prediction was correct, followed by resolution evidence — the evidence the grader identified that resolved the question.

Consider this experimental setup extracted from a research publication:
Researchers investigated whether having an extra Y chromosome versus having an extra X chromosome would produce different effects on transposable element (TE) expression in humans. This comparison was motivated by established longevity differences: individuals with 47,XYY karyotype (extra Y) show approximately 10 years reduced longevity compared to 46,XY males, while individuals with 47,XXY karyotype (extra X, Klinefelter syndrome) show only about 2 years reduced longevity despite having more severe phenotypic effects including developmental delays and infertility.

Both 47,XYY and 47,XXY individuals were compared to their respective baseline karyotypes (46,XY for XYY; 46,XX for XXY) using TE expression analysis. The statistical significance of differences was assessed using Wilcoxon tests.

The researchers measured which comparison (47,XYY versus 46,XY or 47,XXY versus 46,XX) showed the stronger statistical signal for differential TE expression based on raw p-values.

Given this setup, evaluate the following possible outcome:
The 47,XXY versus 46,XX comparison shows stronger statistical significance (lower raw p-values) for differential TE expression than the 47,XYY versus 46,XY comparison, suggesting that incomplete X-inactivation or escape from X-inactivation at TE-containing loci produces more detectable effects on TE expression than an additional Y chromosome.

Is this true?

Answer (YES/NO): NO